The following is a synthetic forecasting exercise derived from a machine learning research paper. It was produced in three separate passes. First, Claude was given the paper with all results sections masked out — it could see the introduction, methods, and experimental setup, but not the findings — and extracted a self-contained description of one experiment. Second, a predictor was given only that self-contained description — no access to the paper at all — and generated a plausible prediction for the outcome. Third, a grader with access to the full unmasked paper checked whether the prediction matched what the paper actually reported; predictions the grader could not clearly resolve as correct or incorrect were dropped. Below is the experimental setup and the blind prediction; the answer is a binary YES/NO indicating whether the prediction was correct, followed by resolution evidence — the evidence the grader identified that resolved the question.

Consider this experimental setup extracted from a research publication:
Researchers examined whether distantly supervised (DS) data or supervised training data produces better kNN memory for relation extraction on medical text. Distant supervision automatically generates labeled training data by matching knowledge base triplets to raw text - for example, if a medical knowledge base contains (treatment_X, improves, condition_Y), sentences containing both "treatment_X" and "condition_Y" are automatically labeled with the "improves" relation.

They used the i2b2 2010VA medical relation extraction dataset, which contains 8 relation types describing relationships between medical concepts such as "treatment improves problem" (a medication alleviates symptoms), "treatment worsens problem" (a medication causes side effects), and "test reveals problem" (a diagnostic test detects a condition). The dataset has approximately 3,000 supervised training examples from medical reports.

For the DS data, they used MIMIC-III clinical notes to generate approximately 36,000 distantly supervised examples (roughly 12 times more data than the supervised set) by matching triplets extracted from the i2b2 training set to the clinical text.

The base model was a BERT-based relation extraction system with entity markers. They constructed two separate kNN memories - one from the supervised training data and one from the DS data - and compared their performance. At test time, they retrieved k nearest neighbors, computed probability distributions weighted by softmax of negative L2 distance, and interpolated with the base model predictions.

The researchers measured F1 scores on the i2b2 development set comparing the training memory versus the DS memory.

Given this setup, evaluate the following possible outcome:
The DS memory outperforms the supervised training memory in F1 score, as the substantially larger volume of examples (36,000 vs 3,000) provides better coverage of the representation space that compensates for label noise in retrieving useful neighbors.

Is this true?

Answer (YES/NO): YES